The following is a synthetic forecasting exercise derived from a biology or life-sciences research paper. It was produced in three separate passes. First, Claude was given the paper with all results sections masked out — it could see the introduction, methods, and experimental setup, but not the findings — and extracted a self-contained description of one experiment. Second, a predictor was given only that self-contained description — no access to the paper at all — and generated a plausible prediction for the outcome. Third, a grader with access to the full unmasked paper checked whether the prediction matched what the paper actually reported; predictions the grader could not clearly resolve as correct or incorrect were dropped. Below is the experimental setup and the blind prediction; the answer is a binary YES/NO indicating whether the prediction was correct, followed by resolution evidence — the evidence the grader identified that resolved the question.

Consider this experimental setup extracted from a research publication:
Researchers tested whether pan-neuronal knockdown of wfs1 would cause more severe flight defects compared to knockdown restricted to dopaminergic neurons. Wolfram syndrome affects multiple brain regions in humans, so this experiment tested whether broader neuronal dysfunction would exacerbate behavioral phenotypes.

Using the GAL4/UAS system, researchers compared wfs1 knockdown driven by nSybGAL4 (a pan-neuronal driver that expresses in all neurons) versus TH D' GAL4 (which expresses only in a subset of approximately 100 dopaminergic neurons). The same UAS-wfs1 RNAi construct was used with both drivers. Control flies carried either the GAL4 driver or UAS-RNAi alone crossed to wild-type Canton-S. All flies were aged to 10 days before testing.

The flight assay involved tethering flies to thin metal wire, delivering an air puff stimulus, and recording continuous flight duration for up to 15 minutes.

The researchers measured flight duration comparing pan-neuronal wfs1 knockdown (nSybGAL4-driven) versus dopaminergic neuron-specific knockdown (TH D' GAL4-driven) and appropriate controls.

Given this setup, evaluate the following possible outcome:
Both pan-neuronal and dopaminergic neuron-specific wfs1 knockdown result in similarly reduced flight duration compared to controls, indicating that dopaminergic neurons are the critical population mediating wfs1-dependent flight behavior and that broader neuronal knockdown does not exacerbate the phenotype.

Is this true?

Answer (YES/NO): YES